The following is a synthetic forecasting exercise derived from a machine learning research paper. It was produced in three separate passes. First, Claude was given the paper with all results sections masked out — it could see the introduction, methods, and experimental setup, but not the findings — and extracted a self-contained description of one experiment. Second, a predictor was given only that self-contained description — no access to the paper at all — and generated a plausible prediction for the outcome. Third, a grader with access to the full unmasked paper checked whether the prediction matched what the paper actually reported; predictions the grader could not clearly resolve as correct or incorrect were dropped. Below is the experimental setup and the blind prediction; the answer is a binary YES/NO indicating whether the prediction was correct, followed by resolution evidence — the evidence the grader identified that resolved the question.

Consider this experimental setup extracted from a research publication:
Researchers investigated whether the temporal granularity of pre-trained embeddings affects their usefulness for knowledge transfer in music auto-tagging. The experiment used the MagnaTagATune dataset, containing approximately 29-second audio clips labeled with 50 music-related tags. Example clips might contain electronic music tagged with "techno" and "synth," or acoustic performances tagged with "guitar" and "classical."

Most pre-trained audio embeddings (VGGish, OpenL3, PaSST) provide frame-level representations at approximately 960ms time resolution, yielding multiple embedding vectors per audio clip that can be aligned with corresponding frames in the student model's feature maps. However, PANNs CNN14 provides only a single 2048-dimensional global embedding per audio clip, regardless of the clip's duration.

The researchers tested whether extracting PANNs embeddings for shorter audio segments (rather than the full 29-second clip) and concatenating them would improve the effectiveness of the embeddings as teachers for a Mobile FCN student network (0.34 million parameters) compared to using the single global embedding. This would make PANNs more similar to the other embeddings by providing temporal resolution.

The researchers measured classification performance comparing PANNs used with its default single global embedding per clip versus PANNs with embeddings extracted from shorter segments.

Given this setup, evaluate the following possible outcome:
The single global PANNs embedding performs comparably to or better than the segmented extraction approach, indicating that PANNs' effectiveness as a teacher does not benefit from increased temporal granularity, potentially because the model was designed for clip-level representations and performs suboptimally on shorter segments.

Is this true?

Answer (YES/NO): YES